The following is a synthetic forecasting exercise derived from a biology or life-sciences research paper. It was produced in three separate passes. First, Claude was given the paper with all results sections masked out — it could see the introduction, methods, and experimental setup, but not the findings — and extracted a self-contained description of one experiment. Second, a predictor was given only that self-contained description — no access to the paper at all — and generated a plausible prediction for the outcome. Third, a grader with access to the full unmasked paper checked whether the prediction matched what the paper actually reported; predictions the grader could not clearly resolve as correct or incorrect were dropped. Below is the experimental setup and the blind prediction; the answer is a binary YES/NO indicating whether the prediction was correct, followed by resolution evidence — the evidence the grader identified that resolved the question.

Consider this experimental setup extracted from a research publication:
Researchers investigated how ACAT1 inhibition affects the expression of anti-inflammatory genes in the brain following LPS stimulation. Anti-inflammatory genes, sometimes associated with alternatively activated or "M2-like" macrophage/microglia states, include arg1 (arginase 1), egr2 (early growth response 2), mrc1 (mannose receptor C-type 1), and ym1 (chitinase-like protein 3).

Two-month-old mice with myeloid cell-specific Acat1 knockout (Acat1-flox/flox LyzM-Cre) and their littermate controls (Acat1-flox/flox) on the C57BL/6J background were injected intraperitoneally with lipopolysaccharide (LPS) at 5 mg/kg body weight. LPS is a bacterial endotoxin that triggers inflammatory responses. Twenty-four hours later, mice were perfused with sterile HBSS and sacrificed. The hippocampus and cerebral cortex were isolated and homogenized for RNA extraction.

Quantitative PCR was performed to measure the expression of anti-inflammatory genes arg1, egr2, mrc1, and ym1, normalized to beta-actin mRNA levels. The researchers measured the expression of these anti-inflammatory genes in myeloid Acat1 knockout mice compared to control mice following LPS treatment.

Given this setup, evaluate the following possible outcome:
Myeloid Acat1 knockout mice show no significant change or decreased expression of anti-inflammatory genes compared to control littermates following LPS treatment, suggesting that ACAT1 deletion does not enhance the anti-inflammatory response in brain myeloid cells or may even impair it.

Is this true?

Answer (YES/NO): NO